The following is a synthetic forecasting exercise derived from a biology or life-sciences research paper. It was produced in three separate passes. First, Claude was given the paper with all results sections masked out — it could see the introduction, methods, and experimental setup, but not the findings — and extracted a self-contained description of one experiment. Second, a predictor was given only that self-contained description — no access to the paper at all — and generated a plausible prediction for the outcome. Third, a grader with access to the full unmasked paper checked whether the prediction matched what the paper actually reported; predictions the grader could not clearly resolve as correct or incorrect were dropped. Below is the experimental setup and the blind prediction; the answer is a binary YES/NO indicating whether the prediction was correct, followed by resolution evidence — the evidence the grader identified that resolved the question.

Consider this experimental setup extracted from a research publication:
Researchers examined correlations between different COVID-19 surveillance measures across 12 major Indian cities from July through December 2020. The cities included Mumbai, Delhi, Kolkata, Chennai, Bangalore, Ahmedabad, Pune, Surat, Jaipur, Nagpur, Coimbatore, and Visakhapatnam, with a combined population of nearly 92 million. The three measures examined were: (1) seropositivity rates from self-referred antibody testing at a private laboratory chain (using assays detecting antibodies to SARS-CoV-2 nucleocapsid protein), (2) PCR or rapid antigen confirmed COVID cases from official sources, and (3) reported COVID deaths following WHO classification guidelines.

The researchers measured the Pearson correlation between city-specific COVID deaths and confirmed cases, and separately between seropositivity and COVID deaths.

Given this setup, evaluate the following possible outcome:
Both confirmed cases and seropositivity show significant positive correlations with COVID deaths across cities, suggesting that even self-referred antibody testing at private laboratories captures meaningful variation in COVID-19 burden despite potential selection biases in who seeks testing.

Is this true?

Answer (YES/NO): YES